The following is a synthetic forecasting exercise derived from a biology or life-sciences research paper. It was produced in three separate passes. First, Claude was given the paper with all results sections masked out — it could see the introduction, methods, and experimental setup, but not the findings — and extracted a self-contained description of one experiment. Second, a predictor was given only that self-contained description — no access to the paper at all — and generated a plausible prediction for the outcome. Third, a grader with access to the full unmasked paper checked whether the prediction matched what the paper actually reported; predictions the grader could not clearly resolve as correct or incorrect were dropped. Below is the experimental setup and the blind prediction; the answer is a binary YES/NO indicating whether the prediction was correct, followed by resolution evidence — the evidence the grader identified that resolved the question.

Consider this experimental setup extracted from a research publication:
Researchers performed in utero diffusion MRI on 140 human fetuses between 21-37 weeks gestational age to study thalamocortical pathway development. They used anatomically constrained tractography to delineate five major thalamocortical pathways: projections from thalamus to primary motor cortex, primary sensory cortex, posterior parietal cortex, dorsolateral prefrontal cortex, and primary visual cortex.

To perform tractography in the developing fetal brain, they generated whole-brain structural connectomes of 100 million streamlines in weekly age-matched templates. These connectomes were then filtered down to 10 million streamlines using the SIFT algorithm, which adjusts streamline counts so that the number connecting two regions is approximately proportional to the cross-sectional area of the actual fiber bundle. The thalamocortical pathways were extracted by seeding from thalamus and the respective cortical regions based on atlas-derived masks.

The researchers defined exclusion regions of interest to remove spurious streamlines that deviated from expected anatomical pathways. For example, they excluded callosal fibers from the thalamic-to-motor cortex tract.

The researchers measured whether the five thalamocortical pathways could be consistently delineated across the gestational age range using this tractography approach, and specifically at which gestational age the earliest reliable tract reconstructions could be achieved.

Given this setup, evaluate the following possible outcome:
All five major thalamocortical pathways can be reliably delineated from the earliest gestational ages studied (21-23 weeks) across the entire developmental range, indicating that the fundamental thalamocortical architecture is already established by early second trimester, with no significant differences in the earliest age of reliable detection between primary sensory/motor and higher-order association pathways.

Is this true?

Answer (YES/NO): YES